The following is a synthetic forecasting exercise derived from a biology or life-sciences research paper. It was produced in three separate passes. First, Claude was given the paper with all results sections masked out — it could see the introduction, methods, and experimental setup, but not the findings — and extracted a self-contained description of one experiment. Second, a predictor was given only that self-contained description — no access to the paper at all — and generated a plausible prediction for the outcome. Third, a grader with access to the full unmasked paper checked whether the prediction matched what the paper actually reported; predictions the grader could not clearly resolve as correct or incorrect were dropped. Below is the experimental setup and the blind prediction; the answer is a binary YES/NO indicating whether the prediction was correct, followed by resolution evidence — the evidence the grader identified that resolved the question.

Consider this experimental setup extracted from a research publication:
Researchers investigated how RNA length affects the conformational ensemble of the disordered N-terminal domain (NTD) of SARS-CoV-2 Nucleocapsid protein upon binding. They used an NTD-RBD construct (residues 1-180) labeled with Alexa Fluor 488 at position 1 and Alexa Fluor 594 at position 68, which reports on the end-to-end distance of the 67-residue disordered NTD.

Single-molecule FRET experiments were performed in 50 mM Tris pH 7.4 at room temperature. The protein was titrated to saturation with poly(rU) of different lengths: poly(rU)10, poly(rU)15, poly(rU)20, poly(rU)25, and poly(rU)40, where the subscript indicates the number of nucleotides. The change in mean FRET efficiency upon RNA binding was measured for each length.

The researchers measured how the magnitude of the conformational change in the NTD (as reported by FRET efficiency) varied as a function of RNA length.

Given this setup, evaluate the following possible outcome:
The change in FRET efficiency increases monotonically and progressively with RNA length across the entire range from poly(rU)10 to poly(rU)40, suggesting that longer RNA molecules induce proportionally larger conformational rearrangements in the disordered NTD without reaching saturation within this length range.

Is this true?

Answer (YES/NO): YES